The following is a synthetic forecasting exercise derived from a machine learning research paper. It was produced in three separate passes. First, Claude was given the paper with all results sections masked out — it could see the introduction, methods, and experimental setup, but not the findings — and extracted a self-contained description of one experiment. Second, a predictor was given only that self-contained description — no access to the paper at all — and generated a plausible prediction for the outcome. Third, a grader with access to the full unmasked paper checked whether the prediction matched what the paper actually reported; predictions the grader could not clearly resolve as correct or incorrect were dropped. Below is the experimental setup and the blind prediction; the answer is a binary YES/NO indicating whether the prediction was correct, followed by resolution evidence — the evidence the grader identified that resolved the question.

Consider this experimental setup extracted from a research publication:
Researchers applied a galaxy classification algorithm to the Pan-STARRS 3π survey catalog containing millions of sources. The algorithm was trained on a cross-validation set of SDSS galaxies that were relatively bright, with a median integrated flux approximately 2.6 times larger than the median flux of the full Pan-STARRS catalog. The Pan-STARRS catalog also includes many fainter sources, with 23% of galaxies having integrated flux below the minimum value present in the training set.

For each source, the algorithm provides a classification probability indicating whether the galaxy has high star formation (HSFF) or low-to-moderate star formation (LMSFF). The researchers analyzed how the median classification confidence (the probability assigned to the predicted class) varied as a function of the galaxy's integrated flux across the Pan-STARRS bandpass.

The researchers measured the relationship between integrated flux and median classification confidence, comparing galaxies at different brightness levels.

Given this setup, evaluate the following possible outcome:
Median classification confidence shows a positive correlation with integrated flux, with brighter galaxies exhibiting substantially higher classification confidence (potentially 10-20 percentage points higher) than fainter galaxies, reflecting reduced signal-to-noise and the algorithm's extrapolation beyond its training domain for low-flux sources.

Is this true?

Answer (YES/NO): NO